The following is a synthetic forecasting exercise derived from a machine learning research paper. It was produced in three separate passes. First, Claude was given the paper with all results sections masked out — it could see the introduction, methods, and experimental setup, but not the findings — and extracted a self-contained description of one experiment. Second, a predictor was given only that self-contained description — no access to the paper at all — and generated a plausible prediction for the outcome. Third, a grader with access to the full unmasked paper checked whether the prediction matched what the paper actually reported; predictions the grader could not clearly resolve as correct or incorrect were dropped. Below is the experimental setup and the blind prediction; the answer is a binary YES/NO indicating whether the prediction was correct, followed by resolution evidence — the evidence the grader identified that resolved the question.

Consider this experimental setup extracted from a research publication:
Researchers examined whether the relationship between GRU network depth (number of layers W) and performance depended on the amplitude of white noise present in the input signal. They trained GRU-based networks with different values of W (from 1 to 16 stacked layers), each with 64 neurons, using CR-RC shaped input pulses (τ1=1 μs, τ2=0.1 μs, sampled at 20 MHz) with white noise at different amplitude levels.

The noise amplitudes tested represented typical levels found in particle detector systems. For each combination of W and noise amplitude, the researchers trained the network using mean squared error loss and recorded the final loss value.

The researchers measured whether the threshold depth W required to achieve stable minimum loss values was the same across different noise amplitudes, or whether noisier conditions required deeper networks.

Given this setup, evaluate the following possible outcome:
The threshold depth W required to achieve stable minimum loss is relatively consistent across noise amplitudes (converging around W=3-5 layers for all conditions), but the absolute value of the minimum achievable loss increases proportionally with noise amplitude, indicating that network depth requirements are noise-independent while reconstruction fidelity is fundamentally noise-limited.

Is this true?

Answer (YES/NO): NO